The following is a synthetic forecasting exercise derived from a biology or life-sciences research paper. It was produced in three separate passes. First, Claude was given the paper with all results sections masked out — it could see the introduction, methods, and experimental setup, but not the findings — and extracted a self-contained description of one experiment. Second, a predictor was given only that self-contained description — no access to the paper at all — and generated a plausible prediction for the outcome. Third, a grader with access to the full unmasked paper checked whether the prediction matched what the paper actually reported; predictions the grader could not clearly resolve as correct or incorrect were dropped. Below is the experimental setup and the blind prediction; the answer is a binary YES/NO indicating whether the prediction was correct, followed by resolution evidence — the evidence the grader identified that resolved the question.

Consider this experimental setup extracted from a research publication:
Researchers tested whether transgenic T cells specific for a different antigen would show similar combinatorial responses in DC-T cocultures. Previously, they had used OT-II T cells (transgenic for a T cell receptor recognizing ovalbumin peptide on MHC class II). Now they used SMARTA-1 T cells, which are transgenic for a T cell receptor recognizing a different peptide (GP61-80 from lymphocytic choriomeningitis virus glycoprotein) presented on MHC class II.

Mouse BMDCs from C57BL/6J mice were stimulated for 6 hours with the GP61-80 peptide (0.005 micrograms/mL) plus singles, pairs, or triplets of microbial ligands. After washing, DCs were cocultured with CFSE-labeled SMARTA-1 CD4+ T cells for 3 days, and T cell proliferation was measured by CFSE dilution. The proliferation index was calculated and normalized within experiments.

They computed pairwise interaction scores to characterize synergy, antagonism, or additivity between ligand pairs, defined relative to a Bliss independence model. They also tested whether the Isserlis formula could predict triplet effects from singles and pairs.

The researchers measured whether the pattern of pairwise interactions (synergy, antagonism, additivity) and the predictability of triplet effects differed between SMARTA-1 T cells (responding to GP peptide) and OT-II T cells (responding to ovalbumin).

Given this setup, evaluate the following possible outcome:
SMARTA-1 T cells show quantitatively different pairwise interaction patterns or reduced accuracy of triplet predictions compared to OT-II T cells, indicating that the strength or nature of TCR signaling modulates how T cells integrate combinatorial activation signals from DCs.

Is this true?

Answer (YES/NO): NO